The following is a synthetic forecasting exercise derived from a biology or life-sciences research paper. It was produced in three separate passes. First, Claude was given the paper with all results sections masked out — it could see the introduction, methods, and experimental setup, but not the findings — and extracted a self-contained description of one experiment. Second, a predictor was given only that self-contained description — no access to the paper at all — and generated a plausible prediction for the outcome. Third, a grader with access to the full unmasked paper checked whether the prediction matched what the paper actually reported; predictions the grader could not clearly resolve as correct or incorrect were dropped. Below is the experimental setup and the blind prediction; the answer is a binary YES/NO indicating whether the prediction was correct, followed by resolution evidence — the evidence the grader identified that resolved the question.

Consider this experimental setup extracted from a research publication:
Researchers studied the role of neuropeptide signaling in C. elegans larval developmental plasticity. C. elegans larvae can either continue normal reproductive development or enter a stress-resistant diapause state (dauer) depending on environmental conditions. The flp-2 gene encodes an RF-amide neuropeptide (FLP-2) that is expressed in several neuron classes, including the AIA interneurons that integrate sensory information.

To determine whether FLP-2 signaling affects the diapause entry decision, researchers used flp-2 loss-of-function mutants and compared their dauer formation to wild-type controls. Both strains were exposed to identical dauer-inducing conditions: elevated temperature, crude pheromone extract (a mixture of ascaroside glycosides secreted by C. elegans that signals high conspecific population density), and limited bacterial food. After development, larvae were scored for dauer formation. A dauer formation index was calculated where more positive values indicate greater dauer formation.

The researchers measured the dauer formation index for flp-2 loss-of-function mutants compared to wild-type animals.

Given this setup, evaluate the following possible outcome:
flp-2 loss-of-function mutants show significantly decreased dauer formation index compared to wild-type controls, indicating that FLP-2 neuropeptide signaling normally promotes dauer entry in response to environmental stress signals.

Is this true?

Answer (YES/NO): NO